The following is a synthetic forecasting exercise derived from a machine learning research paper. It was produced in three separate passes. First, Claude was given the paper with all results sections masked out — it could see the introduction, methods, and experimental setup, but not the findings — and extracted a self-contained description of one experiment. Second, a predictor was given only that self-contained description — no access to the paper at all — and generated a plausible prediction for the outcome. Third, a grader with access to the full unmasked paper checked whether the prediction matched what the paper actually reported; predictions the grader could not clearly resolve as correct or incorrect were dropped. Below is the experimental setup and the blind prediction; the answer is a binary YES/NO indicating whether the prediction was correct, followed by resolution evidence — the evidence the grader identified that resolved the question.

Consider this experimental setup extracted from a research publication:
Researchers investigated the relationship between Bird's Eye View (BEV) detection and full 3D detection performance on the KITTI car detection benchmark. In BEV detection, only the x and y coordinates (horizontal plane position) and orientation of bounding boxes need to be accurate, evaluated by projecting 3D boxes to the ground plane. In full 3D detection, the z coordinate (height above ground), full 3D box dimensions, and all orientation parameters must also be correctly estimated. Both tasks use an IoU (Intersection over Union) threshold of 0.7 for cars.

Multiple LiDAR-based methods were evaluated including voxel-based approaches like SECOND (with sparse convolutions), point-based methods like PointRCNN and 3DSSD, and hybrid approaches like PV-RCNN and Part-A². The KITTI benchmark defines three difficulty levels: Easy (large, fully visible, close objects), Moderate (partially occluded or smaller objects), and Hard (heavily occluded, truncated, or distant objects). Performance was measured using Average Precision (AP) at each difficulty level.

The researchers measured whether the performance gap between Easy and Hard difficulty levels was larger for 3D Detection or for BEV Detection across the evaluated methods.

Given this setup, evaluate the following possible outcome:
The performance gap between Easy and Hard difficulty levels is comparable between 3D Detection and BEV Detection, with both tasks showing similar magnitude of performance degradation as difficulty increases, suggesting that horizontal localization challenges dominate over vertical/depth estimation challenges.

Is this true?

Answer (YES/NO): NO